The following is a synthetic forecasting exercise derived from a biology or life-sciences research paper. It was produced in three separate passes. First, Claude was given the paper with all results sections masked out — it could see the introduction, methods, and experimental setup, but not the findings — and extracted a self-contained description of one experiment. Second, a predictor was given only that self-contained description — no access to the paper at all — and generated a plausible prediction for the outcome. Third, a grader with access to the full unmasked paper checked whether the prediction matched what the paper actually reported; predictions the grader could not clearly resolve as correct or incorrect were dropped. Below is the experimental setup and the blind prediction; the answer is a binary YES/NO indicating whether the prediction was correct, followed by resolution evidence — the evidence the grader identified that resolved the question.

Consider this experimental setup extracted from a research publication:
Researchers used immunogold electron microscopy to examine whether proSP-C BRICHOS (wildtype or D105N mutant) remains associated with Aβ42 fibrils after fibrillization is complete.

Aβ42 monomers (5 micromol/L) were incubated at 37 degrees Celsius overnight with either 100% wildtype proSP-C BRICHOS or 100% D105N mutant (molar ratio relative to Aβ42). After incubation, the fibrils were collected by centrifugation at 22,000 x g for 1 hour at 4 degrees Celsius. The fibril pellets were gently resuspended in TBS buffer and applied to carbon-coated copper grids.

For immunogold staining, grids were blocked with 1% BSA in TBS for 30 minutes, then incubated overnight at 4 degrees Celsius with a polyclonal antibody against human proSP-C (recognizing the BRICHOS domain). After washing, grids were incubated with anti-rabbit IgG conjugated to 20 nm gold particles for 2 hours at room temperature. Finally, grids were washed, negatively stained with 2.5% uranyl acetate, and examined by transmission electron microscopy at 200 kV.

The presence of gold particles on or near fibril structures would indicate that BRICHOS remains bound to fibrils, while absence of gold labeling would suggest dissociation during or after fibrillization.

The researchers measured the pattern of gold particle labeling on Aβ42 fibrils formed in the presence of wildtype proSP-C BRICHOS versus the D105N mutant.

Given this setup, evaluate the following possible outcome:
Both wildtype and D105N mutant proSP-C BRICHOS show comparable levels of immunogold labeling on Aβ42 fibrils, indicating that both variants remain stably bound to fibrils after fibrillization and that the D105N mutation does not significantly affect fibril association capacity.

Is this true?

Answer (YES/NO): NO